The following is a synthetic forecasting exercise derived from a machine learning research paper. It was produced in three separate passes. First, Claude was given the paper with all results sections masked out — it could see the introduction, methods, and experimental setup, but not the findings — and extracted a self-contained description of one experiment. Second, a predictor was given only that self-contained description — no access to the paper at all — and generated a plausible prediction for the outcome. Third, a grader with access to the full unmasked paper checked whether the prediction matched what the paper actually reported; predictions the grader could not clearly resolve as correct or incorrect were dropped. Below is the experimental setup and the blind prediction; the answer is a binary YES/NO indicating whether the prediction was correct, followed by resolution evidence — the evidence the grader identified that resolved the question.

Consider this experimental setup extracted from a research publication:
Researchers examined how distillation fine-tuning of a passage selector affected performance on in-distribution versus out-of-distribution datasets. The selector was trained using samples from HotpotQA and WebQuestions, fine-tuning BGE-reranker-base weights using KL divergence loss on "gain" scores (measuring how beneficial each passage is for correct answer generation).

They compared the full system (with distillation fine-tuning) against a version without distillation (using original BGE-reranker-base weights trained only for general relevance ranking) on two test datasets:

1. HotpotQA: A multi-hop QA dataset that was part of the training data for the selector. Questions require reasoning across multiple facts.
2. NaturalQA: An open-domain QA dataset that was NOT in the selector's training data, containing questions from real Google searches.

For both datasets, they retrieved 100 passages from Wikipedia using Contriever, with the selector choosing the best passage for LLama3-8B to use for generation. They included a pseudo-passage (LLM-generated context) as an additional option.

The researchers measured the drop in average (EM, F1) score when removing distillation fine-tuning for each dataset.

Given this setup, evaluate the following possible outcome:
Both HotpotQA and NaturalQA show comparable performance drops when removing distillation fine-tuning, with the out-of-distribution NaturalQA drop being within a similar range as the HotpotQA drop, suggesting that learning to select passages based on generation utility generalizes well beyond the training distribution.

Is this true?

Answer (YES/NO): NO